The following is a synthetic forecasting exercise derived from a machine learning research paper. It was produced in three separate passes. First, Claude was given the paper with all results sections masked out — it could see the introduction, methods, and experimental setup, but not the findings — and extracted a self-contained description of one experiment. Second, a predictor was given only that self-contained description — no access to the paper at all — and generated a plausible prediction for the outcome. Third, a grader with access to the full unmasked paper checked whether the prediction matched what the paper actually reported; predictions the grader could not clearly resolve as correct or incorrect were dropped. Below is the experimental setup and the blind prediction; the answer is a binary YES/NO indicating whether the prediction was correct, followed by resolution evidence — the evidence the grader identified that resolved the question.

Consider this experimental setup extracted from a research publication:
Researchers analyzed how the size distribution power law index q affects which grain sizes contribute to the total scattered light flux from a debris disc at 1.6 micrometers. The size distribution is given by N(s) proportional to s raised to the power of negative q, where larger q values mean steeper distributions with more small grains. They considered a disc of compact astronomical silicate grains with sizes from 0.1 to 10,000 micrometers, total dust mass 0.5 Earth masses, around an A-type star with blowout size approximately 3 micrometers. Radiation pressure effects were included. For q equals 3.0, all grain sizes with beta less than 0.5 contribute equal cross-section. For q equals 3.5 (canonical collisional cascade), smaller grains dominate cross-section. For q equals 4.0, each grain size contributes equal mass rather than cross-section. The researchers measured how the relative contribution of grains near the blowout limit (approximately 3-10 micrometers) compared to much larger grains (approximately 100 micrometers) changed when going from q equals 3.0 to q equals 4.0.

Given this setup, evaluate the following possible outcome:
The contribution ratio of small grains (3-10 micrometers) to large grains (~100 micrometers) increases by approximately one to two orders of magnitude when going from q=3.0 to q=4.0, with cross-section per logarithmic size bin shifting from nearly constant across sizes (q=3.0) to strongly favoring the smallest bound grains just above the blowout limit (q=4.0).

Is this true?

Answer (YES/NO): YES